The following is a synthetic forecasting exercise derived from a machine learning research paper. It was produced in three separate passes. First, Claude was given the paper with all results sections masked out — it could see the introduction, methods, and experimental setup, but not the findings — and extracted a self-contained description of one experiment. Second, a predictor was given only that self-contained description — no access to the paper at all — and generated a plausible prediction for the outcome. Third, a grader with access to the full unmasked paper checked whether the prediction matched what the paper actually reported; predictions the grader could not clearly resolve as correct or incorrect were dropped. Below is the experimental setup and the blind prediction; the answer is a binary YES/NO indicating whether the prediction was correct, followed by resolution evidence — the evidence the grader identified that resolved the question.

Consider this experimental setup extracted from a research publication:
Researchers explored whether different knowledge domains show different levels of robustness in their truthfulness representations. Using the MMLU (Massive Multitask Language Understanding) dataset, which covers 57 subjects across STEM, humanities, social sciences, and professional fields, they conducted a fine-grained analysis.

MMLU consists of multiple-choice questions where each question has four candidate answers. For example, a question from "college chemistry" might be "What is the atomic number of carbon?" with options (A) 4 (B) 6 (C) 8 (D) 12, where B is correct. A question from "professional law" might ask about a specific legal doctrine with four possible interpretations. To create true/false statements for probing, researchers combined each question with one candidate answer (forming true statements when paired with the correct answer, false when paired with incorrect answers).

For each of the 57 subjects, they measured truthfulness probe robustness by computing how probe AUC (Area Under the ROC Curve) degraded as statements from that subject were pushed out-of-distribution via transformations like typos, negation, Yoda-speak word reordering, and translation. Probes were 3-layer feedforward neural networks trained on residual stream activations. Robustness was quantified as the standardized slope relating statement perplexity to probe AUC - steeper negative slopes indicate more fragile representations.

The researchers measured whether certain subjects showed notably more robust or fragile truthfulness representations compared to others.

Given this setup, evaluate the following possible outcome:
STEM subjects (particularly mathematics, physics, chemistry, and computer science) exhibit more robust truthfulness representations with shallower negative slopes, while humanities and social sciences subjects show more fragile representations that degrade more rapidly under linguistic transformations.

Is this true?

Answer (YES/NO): NO